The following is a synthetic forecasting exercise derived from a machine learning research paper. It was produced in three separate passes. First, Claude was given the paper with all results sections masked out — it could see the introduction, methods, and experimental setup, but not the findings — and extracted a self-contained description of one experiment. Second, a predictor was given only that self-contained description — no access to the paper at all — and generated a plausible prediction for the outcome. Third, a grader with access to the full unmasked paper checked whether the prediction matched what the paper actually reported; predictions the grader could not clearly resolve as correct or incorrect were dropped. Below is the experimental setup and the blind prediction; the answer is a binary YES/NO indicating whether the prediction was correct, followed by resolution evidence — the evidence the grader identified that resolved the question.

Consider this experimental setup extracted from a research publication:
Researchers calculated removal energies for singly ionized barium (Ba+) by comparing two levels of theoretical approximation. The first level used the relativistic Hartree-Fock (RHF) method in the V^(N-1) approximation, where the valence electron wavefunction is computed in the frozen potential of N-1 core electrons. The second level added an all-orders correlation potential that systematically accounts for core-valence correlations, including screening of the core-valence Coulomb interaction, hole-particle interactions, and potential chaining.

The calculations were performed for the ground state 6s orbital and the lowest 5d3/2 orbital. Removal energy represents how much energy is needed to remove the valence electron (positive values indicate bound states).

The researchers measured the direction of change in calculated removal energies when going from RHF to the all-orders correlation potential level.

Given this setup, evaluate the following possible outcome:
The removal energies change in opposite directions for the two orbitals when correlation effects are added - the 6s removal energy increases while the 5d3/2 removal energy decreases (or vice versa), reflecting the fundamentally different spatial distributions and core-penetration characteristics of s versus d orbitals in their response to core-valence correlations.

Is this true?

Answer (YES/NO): NO